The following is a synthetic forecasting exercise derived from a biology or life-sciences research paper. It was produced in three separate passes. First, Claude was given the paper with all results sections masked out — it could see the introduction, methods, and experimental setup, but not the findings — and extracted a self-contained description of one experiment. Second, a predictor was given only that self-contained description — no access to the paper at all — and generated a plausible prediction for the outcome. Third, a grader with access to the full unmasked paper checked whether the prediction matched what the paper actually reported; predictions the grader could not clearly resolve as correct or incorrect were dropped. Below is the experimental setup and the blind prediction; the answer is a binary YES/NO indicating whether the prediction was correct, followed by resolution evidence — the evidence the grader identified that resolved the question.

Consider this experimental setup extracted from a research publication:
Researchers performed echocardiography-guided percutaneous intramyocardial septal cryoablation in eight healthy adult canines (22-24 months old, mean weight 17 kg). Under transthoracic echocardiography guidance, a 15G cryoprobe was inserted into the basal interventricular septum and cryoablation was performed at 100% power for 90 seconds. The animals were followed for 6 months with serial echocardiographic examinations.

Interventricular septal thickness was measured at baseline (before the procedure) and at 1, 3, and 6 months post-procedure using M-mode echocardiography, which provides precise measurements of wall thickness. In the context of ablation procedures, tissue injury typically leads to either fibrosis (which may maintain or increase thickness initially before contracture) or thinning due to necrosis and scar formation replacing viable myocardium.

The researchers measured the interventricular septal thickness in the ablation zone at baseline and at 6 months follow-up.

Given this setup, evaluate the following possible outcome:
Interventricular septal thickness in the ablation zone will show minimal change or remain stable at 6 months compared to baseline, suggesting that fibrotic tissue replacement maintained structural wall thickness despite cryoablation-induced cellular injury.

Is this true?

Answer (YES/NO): NO